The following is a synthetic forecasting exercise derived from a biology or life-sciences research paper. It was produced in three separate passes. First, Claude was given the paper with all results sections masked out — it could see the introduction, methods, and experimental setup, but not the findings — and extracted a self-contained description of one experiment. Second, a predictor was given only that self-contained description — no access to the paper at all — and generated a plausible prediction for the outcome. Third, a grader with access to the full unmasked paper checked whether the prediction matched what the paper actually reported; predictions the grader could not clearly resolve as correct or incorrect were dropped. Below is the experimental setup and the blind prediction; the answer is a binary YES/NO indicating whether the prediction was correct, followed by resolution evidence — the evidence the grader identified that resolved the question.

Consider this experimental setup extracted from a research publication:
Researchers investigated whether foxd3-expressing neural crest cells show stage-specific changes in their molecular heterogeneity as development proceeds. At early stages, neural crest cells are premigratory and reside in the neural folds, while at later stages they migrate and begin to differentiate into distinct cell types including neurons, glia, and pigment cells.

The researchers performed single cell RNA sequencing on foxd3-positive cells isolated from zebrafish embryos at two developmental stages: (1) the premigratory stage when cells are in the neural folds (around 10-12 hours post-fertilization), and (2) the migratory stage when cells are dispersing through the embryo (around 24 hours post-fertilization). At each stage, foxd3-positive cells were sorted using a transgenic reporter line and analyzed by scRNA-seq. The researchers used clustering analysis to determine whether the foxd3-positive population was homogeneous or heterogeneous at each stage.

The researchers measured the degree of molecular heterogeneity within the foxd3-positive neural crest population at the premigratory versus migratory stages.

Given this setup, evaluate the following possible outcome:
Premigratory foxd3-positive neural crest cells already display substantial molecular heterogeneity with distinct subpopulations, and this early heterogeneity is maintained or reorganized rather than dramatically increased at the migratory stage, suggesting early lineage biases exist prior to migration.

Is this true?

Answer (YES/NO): NO